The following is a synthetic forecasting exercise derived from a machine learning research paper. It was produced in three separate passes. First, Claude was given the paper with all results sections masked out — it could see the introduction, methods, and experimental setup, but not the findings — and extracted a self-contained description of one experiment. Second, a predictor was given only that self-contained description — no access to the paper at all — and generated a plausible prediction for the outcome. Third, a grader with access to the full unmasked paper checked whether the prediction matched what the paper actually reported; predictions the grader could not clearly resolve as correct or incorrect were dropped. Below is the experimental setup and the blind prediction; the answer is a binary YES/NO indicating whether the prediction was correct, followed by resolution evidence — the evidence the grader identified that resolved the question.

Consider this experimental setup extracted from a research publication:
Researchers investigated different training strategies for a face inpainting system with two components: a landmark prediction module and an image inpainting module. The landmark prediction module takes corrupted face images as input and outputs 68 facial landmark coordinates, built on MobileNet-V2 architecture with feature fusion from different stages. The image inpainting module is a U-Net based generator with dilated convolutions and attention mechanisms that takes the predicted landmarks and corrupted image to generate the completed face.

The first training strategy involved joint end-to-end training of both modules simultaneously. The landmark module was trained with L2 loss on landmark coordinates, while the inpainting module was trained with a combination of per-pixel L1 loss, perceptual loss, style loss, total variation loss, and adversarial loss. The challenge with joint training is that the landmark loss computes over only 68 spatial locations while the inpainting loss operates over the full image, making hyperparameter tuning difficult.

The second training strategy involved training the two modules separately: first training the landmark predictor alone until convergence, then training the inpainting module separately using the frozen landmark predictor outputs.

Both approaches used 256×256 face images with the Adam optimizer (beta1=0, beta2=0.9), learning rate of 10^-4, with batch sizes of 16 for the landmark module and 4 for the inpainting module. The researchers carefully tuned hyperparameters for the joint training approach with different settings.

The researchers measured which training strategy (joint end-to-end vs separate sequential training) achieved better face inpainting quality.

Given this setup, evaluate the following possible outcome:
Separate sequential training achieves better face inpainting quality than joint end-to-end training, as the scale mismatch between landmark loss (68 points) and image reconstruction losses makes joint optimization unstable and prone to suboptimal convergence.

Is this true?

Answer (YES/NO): YES